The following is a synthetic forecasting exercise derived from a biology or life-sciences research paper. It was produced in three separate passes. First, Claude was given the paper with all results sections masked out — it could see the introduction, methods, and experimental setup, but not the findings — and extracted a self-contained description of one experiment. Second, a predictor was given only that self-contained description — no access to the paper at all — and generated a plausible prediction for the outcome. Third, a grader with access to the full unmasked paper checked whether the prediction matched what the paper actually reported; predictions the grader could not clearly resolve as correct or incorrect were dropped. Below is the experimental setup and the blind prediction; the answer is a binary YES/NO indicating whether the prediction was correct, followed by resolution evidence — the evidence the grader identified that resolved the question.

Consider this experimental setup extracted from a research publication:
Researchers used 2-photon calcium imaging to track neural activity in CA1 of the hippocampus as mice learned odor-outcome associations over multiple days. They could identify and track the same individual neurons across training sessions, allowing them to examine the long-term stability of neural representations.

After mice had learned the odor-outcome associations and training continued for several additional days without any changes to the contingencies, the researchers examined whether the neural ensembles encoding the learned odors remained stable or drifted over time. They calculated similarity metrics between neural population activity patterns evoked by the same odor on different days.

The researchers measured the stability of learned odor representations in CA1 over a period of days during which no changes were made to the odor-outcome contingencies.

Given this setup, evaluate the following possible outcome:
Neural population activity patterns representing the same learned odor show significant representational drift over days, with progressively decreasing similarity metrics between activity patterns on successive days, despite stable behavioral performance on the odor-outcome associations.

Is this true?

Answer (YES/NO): NO